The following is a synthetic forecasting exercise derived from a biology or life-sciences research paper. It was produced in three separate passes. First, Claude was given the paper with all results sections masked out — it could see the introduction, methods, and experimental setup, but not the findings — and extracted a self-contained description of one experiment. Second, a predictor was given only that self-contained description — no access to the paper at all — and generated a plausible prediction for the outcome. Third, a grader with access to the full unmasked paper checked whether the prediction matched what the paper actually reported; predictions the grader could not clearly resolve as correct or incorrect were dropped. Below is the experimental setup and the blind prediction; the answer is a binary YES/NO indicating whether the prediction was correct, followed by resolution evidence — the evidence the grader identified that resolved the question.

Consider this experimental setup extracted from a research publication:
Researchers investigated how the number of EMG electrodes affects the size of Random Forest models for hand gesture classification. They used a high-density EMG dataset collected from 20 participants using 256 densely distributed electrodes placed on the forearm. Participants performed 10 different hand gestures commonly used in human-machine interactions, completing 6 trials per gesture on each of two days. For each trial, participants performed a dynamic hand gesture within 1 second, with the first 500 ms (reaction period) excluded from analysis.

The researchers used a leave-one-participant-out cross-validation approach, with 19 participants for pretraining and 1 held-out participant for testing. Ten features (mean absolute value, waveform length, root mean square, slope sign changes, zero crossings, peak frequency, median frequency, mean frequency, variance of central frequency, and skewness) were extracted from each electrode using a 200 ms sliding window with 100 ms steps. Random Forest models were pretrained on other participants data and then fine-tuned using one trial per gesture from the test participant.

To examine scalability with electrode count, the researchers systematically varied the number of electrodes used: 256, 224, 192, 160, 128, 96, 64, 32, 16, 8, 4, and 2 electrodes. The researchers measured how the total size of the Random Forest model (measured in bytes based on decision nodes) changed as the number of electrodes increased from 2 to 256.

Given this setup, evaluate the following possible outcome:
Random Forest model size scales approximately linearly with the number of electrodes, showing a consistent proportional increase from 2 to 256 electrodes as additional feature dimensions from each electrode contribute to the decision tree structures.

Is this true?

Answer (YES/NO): NO